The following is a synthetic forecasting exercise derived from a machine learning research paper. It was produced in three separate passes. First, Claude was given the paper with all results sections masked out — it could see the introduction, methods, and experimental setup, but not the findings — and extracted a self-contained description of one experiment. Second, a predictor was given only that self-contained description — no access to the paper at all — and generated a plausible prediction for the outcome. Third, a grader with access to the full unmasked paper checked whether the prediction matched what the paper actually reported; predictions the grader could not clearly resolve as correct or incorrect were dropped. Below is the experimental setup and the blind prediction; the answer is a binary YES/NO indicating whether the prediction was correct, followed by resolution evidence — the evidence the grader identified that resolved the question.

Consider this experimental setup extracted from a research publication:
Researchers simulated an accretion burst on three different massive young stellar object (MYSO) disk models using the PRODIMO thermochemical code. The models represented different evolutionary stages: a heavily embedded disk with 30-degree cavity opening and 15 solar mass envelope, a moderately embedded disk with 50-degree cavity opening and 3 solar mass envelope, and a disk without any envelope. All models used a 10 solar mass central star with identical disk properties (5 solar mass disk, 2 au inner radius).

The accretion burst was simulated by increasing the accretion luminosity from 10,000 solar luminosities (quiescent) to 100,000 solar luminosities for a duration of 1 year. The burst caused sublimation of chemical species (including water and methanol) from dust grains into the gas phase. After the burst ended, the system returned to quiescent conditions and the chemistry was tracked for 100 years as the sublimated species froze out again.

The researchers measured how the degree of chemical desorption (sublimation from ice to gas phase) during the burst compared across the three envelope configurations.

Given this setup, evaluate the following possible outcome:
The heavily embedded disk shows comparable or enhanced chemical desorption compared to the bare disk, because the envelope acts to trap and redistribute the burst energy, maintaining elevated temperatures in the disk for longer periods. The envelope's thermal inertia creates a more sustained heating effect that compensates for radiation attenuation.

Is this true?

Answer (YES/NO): YES